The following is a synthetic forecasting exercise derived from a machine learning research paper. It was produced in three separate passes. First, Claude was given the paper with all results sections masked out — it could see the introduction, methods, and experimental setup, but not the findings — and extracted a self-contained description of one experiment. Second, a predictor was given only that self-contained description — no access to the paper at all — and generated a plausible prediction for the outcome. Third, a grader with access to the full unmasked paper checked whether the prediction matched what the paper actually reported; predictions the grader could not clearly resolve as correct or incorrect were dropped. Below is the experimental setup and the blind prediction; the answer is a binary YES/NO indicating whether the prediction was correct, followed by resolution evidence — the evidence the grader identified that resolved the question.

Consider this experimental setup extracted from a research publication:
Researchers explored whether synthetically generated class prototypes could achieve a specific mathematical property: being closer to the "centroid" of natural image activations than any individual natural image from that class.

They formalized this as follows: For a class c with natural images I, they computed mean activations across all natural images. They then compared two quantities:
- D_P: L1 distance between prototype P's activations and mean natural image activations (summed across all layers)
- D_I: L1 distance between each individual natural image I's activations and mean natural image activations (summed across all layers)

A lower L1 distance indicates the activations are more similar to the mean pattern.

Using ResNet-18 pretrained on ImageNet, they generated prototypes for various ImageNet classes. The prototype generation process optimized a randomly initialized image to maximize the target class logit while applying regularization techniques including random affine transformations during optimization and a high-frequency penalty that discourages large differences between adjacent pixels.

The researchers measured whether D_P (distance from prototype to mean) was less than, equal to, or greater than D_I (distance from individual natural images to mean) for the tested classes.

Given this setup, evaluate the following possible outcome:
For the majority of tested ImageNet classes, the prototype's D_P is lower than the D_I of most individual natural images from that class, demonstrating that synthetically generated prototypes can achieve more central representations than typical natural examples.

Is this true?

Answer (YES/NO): YES